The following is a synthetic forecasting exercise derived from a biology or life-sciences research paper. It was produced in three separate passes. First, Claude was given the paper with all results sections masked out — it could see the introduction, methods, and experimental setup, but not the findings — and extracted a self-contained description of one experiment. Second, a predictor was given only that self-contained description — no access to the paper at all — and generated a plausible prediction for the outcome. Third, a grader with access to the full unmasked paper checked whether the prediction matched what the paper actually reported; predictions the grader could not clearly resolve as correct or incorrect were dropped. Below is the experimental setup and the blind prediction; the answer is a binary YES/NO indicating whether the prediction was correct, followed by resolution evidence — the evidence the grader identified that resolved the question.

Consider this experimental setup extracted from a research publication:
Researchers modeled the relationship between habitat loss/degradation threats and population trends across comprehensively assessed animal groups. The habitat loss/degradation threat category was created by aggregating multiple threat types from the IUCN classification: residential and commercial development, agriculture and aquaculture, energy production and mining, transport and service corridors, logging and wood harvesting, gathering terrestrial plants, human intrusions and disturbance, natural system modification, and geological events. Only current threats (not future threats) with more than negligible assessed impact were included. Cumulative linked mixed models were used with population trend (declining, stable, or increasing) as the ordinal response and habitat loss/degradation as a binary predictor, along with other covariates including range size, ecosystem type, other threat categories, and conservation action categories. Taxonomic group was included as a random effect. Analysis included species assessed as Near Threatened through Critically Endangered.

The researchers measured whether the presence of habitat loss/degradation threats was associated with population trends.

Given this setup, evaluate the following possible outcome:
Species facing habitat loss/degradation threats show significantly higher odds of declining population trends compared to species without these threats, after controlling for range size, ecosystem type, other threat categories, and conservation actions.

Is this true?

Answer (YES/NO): YES